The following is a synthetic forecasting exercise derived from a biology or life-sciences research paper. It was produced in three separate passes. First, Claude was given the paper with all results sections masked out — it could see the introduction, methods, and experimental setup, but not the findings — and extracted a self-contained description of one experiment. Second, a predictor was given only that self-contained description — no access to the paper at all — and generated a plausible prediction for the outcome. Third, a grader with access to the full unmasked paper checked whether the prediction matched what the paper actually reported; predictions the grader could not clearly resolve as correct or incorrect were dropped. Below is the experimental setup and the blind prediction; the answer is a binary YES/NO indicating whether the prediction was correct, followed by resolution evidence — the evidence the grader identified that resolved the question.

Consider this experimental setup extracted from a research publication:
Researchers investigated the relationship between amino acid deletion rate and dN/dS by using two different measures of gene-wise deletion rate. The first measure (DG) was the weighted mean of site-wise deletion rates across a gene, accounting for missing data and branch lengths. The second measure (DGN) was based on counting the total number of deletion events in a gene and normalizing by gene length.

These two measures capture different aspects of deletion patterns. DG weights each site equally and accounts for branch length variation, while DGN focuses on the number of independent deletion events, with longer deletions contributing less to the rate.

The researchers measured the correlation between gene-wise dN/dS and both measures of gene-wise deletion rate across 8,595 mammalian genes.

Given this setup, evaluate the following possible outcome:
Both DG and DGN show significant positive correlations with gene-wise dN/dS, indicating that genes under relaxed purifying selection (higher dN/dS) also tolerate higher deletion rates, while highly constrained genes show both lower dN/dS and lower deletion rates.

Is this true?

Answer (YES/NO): YES